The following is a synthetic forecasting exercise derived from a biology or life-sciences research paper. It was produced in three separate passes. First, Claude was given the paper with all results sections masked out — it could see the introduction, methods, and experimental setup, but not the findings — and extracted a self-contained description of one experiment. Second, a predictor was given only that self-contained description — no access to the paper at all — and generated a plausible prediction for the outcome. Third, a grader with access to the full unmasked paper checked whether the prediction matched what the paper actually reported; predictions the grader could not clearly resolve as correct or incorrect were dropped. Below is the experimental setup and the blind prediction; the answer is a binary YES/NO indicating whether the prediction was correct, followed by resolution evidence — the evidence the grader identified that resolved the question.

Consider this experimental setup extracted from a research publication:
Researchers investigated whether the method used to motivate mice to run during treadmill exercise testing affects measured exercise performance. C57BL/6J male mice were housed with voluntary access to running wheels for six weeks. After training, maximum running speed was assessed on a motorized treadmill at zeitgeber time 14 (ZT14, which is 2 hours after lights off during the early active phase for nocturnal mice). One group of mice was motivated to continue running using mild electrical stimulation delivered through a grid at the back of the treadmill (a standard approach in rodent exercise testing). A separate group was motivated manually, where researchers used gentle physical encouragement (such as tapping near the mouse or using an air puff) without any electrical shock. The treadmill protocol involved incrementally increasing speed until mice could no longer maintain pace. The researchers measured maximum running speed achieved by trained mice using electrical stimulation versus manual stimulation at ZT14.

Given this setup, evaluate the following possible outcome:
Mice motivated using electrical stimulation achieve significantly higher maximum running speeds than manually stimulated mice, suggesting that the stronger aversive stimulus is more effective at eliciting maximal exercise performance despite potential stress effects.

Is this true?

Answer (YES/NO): NO